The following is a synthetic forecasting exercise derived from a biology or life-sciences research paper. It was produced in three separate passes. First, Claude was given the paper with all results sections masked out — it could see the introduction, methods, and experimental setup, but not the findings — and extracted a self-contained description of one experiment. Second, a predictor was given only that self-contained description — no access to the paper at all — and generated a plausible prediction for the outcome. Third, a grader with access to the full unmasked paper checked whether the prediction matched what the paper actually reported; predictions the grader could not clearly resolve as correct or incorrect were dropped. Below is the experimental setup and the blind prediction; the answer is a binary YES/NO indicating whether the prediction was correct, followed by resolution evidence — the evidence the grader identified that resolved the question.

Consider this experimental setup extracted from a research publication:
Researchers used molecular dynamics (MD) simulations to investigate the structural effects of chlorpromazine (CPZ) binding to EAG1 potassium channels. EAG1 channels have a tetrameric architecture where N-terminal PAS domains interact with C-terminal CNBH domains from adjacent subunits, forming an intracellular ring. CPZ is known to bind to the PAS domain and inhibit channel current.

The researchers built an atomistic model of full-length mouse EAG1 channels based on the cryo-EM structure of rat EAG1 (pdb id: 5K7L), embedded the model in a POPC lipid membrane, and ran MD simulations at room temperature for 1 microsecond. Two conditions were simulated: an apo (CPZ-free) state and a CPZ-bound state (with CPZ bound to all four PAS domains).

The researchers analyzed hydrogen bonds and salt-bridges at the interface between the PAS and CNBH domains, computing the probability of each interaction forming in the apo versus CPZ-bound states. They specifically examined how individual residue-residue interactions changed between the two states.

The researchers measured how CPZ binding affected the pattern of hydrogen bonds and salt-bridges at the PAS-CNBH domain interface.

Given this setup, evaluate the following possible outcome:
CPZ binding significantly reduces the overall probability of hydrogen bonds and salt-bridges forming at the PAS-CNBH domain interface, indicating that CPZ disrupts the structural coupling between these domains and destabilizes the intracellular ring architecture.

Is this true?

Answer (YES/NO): NO